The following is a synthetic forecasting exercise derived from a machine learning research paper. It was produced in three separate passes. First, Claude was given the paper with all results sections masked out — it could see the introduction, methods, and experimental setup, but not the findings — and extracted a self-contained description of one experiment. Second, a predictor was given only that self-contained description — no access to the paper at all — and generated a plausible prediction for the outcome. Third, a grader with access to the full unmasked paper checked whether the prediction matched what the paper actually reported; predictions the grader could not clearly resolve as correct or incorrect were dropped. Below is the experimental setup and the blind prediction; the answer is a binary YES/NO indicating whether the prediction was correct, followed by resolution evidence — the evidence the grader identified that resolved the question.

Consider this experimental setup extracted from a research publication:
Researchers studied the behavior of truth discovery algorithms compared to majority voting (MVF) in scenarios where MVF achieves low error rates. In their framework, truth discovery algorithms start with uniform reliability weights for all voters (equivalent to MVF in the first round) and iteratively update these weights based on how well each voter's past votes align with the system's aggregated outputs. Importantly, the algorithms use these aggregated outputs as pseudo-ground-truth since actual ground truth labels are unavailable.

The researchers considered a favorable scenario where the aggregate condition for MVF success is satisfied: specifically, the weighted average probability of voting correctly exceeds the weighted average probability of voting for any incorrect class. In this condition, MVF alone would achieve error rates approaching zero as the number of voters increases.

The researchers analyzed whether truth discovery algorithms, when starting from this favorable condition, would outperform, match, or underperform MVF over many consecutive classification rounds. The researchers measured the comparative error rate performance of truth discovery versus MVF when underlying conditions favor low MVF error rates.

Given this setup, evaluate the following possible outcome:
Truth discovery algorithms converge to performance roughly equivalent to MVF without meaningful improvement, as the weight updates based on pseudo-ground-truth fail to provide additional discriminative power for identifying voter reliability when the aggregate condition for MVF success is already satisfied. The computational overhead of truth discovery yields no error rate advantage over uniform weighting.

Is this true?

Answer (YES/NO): NO